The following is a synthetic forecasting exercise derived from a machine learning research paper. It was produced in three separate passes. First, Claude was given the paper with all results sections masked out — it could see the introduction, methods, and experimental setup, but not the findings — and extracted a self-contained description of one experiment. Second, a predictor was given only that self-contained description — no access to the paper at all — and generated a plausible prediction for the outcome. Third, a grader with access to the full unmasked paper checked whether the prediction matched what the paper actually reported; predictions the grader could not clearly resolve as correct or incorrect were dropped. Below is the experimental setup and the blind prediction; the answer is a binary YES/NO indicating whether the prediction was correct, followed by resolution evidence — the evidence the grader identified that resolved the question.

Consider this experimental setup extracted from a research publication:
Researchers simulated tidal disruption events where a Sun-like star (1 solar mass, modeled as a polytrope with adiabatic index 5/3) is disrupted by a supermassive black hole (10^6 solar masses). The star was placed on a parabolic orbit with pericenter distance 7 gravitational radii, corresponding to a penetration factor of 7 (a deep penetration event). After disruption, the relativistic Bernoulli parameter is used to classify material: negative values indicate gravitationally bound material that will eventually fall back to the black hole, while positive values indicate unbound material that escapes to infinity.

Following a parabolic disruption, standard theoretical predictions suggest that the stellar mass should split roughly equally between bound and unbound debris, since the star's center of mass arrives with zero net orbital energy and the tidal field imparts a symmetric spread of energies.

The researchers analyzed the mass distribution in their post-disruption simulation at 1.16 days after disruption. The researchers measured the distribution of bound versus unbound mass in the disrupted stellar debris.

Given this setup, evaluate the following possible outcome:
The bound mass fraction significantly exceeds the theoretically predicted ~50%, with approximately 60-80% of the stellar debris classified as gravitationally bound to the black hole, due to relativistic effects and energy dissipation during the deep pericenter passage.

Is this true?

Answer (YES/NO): NO